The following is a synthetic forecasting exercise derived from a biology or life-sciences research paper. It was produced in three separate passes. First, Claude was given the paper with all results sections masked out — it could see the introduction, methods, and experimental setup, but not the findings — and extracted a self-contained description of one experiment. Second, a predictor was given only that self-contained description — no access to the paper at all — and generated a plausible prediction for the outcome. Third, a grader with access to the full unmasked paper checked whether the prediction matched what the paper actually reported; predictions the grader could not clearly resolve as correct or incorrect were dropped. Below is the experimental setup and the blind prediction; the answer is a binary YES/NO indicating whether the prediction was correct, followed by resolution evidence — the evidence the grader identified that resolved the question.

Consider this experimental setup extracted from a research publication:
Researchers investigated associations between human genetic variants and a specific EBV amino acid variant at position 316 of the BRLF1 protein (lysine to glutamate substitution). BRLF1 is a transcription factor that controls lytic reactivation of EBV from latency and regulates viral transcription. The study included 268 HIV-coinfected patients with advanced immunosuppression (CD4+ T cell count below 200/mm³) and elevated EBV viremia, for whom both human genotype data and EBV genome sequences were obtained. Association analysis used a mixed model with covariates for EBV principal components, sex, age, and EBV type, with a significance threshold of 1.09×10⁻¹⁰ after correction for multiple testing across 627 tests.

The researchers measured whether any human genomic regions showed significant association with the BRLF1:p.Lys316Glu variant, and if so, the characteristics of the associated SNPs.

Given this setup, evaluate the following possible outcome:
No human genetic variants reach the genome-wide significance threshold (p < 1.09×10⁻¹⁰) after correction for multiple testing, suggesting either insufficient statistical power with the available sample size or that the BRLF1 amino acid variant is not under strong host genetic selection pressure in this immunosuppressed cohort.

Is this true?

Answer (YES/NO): NO